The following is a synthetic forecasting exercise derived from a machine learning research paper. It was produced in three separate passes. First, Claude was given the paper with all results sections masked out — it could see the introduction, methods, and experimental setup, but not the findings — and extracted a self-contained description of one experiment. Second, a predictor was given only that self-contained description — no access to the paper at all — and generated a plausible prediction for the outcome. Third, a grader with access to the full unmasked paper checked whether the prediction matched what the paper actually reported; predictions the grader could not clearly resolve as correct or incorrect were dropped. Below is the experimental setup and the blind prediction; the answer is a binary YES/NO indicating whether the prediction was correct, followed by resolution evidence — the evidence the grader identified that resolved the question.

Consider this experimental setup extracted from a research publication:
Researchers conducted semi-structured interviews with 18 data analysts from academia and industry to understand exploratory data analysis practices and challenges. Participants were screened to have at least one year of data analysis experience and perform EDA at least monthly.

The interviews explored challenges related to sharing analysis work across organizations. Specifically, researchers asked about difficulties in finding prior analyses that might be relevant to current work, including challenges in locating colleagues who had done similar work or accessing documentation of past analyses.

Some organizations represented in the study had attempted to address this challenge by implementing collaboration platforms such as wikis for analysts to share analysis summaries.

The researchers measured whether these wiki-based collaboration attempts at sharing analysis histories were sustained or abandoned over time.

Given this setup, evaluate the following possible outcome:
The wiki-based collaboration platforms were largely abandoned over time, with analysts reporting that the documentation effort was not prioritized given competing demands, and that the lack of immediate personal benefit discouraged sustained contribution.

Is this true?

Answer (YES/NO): NO